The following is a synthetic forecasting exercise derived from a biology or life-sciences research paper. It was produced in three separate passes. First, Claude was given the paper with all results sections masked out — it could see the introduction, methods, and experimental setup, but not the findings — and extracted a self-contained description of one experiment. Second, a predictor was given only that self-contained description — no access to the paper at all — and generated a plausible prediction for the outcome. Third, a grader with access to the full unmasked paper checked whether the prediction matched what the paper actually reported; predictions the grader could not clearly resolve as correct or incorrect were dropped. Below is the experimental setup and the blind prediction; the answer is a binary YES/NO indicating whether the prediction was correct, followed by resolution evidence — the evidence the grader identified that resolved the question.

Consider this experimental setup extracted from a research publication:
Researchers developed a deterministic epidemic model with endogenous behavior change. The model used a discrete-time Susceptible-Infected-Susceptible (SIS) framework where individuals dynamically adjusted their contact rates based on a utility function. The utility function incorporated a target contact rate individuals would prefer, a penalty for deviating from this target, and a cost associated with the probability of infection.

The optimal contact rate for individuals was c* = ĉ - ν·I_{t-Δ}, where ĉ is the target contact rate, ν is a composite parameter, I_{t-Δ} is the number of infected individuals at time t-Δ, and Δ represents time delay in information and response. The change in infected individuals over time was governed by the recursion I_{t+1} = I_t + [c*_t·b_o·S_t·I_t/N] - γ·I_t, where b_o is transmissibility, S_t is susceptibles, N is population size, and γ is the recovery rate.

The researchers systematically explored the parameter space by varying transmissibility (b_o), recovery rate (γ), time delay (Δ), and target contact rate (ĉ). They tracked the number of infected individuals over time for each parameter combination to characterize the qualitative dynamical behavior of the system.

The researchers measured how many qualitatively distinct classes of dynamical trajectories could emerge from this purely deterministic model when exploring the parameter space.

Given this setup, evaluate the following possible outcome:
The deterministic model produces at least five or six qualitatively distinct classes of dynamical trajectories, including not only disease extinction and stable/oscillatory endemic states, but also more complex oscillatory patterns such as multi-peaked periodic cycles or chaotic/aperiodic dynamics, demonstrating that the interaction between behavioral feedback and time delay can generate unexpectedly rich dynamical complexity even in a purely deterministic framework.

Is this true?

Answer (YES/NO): YES